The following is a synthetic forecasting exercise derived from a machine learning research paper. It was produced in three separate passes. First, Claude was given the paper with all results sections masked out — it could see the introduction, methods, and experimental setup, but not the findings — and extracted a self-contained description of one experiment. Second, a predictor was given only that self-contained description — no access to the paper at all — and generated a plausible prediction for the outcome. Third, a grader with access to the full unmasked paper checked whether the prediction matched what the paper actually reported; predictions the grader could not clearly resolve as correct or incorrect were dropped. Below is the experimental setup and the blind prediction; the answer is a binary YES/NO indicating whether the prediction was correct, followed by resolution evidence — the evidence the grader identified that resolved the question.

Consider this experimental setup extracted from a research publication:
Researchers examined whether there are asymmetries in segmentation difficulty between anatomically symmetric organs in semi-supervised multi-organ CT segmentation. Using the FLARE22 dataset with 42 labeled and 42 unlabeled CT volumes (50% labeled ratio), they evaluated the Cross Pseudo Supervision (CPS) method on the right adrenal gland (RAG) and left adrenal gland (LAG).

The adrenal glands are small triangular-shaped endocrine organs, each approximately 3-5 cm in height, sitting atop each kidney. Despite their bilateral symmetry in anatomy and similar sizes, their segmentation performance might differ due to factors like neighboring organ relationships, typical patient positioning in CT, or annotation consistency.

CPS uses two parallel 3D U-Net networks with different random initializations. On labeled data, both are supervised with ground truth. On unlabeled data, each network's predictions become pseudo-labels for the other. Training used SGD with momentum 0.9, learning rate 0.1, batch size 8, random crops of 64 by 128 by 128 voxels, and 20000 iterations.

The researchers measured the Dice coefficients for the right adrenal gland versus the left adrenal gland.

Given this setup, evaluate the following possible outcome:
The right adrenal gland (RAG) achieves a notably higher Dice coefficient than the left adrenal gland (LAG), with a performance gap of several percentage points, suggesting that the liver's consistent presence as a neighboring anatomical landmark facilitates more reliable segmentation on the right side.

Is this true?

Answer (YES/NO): NO